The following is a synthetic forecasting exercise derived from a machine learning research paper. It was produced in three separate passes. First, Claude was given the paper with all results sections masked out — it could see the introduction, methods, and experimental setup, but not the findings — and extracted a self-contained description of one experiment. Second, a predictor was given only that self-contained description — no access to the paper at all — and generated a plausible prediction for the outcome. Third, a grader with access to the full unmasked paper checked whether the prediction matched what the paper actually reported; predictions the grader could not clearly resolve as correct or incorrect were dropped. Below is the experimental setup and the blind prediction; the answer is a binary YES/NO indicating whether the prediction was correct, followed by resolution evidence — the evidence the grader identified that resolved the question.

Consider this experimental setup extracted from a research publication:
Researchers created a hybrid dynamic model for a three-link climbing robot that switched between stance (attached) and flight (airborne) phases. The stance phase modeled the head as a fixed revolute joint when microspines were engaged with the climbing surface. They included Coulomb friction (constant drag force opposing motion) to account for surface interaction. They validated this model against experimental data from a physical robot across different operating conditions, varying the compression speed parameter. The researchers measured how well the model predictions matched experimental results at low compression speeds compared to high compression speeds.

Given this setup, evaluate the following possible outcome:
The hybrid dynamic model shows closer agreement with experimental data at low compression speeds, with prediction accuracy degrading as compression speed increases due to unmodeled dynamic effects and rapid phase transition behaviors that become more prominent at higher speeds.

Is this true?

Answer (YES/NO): NO